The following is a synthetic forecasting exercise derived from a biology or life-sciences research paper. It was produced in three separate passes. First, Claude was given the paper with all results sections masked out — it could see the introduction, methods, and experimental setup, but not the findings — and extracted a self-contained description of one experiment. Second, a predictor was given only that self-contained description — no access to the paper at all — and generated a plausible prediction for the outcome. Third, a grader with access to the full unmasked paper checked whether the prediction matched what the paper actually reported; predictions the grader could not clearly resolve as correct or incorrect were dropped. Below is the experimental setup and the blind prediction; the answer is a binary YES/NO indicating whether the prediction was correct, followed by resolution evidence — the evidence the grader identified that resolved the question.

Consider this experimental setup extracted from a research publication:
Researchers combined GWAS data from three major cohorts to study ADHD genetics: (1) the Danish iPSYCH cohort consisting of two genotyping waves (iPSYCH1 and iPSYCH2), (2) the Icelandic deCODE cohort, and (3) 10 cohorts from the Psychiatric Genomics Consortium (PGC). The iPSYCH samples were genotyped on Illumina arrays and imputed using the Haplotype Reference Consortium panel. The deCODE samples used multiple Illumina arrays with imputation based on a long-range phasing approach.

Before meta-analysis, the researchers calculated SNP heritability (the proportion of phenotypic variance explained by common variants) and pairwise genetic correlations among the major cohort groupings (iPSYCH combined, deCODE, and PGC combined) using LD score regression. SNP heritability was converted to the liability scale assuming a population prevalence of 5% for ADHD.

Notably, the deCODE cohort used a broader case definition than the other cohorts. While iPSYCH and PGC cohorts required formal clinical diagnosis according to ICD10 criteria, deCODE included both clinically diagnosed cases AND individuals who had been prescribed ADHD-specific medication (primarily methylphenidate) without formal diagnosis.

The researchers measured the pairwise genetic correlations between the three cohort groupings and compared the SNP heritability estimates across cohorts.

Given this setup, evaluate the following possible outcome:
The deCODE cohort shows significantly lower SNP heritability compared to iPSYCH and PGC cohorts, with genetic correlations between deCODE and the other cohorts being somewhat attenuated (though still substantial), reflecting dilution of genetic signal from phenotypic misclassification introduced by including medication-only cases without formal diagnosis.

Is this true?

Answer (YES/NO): NO